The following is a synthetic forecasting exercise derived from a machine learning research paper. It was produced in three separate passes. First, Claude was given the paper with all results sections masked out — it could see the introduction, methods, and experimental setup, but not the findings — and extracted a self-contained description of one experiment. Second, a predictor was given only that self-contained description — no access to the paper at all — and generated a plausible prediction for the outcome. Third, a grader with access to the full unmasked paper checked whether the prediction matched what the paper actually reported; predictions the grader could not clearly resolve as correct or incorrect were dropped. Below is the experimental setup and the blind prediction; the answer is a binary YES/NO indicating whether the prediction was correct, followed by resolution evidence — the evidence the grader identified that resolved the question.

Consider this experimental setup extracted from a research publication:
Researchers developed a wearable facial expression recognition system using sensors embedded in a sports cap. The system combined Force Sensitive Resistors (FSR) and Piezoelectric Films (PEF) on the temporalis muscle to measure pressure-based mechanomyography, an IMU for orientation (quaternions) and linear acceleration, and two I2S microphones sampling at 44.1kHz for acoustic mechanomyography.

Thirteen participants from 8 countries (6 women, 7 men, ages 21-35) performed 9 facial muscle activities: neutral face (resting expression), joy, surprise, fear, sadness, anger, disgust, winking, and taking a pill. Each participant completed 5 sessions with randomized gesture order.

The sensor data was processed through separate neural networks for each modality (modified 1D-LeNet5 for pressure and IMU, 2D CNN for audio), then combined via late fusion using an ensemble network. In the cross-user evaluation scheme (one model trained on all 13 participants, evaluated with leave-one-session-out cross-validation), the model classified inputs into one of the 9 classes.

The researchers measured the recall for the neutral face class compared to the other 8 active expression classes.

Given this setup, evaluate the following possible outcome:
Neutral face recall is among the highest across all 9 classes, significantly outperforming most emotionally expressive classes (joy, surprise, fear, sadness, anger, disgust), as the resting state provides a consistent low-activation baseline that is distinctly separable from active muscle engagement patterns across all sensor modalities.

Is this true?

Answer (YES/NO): YES